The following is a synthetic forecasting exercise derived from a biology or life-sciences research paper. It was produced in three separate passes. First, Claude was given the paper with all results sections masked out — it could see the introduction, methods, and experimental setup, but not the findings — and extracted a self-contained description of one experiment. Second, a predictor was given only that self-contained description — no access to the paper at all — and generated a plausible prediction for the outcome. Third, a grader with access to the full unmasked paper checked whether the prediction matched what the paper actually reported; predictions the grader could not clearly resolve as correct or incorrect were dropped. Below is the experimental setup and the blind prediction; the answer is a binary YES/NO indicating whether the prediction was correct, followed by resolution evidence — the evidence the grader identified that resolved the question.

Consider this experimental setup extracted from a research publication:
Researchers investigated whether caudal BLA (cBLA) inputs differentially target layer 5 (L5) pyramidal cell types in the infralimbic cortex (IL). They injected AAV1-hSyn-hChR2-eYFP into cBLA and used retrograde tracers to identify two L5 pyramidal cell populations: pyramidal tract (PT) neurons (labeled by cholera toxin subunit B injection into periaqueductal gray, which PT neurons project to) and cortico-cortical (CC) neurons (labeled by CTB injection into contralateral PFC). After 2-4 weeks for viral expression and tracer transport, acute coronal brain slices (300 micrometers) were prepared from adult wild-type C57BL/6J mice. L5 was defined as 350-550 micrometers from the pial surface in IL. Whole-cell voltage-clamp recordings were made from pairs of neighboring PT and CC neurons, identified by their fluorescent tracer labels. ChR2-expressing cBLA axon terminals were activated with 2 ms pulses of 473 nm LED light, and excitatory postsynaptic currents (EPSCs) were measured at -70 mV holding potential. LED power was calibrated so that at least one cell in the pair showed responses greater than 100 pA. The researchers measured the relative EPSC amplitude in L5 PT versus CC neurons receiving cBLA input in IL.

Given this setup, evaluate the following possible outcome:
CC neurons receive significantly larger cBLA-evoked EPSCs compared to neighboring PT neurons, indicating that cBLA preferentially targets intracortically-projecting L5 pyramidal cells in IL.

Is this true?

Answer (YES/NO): NO